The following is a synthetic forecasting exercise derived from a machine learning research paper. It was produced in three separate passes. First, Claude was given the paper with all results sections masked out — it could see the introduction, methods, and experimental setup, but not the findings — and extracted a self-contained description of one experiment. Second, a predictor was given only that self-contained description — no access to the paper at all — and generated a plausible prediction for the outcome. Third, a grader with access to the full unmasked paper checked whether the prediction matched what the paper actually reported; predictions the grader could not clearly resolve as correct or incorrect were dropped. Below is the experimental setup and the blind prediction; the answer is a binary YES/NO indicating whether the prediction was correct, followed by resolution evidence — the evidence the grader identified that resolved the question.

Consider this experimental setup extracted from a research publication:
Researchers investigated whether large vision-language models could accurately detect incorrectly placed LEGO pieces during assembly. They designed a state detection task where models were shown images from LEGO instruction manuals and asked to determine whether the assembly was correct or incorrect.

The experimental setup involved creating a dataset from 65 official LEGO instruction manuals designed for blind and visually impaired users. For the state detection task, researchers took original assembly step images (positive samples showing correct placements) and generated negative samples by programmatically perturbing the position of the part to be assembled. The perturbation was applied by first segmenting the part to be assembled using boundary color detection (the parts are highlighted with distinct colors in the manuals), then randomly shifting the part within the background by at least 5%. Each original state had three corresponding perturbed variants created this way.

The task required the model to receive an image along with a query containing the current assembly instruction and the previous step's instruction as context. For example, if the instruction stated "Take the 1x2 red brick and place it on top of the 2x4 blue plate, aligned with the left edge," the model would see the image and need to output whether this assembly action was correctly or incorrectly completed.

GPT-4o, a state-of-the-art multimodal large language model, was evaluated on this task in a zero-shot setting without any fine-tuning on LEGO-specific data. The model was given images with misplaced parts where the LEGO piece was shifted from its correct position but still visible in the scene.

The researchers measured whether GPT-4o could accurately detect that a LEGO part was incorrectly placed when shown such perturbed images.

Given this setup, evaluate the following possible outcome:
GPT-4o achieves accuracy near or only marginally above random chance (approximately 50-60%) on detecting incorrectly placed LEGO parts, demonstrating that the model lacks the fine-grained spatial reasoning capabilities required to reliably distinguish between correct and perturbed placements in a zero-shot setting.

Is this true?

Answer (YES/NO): NO